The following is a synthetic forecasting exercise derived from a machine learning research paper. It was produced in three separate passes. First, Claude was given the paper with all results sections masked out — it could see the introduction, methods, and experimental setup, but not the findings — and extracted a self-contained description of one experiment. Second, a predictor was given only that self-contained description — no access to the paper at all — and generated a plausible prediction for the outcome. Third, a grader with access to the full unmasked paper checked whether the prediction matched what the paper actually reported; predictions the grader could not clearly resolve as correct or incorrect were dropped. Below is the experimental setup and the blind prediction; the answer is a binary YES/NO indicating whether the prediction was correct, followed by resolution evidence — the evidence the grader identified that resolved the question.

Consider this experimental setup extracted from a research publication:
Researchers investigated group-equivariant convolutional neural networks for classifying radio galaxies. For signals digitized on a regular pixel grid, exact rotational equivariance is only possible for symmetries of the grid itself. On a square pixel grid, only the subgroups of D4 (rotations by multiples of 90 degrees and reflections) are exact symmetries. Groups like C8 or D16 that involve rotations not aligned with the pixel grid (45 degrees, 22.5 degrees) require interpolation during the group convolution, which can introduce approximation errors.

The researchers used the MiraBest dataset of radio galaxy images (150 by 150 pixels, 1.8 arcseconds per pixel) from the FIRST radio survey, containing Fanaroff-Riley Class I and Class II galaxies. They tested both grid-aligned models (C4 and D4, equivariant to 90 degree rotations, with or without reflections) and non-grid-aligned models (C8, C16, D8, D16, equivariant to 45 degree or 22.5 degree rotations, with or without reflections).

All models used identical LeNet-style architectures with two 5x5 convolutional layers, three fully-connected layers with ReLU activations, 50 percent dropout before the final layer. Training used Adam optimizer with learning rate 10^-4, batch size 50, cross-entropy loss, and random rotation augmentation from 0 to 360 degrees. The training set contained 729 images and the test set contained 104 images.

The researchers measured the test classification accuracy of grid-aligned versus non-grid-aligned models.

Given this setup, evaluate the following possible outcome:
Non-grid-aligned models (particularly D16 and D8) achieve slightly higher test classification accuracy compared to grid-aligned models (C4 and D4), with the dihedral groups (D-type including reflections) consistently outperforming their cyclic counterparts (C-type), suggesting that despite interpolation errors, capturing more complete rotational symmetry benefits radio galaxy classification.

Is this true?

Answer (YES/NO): YES